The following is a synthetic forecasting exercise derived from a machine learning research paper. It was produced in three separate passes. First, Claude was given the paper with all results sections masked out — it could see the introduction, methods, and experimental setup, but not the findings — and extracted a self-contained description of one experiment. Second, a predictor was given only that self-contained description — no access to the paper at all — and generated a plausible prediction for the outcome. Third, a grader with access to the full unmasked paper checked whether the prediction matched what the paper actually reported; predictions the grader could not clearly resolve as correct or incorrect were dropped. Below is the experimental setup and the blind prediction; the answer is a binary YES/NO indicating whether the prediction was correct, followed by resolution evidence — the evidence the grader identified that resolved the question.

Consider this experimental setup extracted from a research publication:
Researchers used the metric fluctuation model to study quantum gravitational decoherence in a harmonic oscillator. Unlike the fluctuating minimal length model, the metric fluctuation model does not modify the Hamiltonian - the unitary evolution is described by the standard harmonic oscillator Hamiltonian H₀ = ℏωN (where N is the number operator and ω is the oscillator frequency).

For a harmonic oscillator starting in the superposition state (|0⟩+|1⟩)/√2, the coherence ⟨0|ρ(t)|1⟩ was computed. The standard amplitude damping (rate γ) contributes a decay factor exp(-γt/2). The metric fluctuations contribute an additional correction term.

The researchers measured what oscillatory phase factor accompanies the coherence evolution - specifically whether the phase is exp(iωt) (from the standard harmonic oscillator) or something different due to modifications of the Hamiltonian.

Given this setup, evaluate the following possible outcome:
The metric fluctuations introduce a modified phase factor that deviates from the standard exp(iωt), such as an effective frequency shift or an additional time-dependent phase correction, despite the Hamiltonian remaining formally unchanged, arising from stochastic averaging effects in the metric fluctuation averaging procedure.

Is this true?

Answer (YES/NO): NO